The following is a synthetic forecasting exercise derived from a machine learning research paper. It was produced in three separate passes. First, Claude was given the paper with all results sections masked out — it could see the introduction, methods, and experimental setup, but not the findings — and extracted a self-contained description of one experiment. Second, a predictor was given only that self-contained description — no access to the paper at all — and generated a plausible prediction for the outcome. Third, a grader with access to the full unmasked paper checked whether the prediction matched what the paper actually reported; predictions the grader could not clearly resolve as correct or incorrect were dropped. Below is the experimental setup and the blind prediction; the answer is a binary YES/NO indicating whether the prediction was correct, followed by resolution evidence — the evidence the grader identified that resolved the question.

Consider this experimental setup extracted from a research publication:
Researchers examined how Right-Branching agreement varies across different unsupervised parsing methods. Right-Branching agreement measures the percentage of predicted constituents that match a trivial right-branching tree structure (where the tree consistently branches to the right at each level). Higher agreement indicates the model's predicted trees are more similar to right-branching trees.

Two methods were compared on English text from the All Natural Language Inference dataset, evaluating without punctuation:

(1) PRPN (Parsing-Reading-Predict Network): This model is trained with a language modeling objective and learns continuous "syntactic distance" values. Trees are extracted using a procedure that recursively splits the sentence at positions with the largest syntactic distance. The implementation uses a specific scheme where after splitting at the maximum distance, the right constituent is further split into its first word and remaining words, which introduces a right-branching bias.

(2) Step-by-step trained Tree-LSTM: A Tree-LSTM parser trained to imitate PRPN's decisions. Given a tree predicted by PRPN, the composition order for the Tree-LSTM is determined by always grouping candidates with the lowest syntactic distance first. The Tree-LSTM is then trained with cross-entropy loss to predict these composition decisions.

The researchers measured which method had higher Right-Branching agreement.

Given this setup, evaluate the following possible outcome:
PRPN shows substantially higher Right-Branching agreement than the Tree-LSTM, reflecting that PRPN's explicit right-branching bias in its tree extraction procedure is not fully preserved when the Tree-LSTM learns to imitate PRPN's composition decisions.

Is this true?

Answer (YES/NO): NO